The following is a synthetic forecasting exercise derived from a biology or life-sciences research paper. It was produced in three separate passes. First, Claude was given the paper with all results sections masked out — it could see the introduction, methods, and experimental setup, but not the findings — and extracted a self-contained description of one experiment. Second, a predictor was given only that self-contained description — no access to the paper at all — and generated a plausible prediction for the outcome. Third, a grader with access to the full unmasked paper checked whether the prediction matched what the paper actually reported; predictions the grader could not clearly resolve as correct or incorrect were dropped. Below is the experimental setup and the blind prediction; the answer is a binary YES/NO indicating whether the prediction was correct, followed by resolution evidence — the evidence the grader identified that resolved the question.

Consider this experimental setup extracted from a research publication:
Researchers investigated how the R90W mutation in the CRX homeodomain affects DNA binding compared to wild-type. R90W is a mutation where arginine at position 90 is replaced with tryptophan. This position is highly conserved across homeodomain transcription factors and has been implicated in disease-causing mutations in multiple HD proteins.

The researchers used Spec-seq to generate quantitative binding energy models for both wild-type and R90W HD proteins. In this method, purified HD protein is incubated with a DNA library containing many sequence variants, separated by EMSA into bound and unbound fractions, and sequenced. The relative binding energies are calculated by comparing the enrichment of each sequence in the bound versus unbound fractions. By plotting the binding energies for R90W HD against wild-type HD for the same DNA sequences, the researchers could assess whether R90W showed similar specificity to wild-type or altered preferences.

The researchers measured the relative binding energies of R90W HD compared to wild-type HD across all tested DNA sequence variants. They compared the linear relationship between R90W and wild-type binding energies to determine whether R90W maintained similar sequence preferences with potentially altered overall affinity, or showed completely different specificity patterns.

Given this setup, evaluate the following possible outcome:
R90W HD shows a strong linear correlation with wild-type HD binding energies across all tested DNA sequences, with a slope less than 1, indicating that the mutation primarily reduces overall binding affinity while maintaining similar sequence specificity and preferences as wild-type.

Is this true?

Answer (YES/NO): NO